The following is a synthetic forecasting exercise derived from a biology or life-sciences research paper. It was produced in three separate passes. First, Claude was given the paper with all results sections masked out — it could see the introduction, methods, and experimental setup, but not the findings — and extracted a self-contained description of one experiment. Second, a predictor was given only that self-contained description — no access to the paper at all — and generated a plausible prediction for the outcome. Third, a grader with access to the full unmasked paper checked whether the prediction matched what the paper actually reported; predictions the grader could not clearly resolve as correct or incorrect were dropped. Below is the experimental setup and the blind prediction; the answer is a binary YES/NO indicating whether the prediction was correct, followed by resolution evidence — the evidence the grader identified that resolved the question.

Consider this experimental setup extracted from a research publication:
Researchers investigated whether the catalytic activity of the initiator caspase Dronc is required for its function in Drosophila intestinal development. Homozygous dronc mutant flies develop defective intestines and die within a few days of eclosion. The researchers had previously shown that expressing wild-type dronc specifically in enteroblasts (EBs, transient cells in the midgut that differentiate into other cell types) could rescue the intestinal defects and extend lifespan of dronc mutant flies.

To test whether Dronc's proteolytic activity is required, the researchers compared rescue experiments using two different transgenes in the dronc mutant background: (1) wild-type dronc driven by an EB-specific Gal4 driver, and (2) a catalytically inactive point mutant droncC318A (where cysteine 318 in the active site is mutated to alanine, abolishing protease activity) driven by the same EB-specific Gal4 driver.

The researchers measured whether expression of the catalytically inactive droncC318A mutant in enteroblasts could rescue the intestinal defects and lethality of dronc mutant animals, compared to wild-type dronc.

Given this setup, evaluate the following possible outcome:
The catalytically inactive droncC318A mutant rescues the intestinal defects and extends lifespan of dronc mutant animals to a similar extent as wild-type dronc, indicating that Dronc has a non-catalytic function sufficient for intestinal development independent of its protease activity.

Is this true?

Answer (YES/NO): NO